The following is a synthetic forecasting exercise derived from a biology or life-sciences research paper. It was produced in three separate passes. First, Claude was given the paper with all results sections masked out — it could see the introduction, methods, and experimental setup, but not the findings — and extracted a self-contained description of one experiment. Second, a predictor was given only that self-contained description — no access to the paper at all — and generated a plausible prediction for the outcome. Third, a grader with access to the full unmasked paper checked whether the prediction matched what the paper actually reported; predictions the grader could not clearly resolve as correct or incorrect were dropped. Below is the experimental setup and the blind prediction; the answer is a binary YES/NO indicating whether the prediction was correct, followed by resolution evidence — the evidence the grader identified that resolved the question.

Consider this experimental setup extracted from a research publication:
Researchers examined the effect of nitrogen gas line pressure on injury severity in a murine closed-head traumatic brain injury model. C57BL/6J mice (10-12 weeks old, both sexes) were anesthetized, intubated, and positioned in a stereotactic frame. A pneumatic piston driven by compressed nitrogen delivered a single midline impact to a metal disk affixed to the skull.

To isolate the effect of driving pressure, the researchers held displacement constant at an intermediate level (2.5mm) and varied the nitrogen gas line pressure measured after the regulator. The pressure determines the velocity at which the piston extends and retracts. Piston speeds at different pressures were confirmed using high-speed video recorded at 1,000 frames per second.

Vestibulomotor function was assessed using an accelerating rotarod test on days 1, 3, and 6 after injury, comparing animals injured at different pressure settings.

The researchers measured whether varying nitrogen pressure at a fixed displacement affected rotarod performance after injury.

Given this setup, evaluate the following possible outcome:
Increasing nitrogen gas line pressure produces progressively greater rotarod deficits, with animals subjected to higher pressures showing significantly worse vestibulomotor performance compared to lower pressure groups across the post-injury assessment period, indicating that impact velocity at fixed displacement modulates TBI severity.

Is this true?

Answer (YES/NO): NO